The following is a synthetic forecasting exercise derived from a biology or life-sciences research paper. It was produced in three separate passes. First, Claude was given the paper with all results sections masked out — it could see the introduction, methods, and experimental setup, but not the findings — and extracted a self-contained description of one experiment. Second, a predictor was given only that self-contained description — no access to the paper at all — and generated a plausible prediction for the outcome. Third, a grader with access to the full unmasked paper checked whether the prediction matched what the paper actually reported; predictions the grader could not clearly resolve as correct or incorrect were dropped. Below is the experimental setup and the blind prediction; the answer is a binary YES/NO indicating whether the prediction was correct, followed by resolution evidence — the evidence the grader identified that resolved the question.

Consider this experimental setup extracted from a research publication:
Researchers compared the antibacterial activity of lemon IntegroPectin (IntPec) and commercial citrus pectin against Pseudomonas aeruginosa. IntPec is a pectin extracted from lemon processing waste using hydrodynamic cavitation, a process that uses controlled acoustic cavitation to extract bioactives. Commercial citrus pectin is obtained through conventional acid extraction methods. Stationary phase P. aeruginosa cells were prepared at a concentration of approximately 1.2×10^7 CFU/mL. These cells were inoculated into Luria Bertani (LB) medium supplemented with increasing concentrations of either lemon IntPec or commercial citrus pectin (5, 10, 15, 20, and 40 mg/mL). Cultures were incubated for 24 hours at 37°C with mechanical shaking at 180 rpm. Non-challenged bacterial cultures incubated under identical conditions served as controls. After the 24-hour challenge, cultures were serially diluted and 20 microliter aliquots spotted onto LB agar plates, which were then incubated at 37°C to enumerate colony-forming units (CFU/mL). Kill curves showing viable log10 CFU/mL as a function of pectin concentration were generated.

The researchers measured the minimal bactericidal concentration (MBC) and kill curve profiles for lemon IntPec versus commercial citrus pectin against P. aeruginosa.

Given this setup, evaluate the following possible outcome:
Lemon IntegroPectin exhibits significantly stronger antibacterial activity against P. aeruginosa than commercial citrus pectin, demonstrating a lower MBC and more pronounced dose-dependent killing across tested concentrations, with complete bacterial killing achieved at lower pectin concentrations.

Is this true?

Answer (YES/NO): YES